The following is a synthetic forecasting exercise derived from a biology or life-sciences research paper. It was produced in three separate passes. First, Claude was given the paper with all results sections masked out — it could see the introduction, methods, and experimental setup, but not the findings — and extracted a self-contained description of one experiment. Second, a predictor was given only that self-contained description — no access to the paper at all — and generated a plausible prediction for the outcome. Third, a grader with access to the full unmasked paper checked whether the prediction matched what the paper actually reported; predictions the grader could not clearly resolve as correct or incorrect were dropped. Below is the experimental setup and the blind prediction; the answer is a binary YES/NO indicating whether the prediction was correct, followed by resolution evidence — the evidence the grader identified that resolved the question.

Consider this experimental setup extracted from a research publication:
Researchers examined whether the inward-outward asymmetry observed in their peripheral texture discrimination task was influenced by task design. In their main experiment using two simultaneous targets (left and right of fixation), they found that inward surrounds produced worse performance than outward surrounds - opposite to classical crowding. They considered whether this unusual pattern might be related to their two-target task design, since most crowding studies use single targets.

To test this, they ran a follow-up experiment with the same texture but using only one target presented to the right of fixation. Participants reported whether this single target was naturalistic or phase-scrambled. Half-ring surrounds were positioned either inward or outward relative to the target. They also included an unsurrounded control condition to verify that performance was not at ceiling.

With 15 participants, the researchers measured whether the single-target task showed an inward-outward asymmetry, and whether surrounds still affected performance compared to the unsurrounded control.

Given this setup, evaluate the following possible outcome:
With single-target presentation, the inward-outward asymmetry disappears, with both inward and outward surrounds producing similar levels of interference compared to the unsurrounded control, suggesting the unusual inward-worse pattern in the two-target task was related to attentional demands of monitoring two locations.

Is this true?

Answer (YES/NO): YES